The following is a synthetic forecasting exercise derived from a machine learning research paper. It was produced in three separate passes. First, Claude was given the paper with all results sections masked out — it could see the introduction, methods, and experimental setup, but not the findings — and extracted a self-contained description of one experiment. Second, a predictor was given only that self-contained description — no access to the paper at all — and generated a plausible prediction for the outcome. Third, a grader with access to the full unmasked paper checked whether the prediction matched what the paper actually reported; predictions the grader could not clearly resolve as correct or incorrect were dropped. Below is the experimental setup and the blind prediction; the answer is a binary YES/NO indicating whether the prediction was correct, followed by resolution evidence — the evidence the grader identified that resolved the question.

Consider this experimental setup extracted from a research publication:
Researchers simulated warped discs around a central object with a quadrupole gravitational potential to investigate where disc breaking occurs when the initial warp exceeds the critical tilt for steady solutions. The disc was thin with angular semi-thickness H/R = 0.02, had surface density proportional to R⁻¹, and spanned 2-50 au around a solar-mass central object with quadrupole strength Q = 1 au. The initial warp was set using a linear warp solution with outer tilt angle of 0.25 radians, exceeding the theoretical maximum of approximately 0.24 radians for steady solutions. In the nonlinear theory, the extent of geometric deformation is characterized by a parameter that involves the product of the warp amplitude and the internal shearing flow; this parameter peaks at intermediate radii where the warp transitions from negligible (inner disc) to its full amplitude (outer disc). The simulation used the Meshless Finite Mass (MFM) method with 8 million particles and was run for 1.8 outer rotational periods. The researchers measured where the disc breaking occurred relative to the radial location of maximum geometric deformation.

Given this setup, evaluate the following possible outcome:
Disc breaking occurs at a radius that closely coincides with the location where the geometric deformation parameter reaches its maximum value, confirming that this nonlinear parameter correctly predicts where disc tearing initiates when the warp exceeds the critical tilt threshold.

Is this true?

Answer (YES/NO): YES